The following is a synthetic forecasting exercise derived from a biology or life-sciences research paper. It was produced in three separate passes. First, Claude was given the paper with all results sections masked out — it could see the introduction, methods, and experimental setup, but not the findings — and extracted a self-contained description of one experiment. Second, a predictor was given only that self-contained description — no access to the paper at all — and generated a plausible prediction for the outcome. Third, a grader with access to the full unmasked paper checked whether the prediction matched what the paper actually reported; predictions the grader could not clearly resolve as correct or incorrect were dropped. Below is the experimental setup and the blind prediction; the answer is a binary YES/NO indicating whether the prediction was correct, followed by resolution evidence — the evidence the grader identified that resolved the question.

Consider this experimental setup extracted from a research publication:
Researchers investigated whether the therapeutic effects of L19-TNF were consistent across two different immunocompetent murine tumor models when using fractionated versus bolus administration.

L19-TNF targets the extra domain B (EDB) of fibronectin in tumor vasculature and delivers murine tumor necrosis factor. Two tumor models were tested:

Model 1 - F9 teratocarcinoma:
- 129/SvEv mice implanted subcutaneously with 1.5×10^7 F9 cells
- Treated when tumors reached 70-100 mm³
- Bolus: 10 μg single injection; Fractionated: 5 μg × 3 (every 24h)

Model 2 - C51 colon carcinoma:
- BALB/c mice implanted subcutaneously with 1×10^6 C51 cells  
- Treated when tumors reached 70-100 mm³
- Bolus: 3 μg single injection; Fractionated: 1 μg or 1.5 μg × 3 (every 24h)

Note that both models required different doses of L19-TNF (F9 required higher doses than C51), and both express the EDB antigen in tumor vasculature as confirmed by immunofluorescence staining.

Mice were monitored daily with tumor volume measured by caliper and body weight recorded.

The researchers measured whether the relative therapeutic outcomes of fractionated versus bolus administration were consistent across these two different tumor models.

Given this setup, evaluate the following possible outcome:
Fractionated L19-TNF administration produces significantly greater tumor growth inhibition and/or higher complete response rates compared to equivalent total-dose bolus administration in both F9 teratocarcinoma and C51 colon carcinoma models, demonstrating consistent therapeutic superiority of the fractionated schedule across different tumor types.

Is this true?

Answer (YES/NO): NO